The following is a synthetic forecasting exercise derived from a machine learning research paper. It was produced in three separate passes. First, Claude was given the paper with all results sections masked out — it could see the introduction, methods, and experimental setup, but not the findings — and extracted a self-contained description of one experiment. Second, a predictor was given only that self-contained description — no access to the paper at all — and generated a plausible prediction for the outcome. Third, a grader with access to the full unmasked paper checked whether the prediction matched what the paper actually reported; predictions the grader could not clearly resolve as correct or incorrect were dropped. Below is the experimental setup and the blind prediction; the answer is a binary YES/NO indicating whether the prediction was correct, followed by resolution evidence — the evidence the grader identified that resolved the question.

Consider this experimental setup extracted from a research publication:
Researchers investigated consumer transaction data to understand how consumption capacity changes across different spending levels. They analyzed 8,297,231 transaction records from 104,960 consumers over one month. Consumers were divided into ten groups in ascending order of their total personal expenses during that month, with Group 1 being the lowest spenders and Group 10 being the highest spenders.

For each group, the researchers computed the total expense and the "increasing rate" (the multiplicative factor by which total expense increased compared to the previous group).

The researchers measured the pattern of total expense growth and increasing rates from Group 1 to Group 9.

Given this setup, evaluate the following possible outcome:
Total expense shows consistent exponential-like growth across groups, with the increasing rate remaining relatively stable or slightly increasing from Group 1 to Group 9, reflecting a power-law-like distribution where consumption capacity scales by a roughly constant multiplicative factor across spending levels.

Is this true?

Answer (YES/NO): NO